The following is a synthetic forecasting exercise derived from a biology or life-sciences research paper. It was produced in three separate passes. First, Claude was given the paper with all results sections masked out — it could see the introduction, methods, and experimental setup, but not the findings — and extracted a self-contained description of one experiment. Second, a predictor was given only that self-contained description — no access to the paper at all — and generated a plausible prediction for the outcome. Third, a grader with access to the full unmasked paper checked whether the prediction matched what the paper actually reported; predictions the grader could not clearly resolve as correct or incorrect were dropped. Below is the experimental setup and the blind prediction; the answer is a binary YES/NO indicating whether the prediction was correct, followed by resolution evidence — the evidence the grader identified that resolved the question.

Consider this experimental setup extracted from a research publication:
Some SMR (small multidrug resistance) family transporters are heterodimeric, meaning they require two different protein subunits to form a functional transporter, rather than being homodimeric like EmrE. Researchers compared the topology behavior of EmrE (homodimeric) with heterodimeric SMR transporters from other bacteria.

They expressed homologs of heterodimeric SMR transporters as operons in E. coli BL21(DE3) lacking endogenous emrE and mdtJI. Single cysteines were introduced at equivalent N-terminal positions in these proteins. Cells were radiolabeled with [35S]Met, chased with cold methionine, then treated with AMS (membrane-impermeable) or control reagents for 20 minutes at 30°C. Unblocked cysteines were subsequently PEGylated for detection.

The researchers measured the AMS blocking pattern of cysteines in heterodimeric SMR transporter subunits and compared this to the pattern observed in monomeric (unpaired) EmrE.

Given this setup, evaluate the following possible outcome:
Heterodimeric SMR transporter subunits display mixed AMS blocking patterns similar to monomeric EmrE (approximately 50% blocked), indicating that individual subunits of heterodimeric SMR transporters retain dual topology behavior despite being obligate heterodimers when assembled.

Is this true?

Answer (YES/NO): NO